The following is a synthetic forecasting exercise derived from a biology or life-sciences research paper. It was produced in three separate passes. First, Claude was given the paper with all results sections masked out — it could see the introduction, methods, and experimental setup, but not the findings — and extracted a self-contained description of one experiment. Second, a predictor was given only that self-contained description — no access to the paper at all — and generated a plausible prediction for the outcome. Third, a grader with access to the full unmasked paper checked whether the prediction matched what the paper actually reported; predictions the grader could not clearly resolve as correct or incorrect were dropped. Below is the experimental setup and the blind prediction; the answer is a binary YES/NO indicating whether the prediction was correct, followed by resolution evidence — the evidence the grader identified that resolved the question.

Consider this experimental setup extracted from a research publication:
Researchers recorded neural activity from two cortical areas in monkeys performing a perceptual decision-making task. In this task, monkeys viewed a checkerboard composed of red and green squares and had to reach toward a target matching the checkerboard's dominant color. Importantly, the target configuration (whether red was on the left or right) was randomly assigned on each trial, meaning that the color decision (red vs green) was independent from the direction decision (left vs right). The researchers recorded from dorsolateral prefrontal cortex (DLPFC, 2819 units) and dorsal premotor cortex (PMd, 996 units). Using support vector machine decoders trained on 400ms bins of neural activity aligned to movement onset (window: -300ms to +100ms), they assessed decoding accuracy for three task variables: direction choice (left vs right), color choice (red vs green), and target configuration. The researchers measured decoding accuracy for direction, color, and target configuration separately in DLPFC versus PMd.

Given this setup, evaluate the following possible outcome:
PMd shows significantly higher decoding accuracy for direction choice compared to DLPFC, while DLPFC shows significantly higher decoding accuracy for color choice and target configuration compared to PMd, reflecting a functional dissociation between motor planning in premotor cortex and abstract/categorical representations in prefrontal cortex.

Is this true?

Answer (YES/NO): NO